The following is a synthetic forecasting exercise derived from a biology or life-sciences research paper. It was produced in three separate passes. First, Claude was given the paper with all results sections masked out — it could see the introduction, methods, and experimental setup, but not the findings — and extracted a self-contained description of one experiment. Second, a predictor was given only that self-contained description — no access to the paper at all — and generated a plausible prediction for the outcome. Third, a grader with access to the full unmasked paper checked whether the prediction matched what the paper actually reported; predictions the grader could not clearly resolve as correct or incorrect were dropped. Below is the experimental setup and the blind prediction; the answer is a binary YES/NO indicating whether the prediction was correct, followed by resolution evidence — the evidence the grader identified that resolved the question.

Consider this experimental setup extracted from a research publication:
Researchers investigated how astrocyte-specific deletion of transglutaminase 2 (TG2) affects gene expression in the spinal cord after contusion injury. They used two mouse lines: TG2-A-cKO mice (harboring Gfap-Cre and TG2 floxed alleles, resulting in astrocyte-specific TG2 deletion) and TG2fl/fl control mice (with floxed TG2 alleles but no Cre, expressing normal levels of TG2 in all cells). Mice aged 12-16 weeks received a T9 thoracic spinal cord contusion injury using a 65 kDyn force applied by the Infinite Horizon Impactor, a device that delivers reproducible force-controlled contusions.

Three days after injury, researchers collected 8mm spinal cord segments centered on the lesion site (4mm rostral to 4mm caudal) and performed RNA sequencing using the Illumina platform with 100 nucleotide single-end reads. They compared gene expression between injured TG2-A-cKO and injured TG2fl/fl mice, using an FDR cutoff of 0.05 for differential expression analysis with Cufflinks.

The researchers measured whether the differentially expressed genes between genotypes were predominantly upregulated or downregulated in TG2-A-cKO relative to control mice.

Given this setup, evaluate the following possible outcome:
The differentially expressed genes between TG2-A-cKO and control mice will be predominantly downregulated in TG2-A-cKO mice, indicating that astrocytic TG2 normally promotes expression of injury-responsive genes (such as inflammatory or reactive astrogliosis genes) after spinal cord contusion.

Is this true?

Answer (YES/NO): NO